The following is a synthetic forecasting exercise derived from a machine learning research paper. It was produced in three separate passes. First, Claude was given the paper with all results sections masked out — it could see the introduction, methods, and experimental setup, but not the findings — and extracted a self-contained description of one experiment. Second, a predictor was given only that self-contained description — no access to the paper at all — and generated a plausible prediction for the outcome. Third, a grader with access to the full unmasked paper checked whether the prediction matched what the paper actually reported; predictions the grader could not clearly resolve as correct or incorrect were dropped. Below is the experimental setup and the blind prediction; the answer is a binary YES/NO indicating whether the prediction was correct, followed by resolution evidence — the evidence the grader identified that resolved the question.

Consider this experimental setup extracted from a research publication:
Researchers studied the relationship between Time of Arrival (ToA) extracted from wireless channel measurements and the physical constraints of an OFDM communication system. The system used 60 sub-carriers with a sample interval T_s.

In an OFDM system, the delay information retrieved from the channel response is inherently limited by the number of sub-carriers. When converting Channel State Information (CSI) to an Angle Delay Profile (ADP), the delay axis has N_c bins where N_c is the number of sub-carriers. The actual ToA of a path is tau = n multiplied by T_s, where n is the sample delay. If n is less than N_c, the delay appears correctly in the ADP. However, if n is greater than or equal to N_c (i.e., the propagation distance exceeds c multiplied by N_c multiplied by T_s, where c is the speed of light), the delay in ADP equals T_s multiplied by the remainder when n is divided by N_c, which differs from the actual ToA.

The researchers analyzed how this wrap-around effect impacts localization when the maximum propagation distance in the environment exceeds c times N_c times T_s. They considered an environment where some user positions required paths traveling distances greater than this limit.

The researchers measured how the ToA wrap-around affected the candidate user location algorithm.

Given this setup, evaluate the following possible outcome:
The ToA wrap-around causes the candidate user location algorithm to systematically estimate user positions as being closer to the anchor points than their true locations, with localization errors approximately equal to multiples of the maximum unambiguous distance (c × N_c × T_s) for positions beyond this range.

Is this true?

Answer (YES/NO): NO